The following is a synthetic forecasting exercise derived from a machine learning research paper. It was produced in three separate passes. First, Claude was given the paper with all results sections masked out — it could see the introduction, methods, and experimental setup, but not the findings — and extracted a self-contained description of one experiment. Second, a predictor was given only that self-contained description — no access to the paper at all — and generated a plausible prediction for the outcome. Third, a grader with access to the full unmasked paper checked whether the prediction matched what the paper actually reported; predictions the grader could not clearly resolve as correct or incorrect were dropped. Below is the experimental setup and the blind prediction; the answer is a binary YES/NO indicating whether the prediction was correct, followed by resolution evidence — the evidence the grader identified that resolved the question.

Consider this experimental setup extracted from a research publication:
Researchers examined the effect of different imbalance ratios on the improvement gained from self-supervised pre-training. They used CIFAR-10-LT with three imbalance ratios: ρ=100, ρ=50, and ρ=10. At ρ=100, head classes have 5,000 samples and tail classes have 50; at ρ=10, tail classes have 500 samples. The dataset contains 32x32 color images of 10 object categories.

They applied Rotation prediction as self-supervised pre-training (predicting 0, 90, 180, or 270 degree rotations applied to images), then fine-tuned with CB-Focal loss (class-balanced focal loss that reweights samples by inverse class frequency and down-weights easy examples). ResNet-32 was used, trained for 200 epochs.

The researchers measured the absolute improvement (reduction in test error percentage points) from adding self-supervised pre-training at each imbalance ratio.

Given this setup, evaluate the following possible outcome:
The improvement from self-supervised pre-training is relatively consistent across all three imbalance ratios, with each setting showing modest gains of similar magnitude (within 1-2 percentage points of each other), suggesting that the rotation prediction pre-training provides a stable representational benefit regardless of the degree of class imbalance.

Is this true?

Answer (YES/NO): NO